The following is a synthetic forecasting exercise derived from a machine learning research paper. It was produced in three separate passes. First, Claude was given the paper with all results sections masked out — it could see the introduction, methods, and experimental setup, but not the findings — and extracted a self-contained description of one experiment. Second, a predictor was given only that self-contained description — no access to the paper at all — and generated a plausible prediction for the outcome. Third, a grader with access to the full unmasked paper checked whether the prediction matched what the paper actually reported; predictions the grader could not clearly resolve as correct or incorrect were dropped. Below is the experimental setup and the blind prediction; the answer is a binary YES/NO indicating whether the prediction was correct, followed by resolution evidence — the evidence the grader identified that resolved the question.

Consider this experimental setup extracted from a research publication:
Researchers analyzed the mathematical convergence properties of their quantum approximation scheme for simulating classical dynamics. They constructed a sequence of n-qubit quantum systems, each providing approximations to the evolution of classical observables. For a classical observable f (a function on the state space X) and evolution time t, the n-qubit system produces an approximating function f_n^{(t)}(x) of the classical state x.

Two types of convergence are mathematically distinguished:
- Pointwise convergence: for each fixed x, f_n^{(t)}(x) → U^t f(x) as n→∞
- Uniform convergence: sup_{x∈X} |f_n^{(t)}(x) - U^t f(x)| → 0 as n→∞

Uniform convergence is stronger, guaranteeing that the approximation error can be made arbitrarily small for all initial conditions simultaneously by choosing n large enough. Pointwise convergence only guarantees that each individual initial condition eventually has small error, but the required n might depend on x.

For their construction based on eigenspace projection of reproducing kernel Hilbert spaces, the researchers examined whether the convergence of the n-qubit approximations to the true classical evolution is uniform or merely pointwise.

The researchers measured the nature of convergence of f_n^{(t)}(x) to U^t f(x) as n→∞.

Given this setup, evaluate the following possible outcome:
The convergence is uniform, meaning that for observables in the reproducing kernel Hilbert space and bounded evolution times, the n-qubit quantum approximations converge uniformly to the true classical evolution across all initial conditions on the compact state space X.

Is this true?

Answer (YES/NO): YES